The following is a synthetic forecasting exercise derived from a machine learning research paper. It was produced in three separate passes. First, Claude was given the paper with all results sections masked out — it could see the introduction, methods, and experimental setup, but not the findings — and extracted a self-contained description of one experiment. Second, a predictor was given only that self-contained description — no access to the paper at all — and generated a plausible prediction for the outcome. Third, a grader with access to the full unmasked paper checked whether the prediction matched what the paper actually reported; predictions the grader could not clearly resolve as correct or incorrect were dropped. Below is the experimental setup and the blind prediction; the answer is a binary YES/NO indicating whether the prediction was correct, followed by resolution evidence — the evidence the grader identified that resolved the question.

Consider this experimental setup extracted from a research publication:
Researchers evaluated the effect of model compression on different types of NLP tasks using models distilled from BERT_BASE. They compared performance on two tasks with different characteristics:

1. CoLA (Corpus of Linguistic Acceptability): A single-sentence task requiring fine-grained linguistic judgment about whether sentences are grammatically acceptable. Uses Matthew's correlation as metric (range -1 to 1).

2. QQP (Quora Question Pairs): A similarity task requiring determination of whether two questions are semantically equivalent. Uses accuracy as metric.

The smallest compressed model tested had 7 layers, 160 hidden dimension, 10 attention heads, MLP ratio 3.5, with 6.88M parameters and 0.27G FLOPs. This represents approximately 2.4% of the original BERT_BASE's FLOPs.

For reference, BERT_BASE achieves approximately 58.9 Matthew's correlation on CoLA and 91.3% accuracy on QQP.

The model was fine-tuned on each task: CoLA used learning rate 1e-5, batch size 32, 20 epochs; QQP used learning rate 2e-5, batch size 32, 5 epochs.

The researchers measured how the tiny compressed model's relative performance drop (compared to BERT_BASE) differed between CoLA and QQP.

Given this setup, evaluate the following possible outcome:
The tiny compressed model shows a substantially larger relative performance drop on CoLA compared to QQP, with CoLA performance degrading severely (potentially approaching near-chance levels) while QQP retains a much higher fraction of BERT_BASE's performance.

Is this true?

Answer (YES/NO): YES